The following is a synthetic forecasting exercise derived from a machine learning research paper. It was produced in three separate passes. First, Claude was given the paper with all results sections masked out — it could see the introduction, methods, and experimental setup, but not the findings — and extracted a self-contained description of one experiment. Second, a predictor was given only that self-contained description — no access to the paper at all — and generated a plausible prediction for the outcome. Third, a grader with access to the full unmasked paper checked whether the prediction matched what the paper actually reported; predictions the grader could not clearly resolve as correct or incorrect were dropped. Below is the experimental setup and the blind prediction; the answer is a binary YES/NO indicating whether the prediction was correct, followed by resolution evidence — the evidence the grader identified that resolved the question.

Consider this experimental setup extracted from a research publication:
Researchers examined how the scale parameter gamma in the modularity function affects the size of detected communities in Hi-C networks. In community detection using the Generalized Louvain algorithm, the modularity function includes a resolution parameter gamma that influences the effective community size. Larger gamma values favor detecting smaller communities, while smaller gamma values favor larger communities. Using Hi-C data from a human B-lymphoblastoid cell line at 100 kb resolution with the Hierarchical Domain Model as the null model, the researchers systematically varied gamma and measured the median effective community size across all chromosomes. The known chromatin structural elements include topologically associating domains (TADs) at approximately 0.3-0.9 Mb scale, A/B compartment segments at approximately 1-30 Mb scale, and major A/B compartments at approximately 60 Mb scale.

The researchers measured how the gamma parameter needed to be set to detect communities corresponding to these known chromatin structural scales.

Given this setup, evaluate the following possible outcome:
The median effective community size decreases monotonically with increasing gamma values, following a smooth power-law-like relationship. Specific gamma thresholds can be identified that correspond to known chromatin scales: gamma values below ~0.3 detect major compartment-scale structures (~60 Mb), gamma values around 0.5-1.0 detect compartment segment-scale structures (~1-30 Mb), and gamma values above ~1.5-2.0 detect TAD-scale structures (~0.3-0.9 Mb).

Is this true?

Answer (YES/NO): NO